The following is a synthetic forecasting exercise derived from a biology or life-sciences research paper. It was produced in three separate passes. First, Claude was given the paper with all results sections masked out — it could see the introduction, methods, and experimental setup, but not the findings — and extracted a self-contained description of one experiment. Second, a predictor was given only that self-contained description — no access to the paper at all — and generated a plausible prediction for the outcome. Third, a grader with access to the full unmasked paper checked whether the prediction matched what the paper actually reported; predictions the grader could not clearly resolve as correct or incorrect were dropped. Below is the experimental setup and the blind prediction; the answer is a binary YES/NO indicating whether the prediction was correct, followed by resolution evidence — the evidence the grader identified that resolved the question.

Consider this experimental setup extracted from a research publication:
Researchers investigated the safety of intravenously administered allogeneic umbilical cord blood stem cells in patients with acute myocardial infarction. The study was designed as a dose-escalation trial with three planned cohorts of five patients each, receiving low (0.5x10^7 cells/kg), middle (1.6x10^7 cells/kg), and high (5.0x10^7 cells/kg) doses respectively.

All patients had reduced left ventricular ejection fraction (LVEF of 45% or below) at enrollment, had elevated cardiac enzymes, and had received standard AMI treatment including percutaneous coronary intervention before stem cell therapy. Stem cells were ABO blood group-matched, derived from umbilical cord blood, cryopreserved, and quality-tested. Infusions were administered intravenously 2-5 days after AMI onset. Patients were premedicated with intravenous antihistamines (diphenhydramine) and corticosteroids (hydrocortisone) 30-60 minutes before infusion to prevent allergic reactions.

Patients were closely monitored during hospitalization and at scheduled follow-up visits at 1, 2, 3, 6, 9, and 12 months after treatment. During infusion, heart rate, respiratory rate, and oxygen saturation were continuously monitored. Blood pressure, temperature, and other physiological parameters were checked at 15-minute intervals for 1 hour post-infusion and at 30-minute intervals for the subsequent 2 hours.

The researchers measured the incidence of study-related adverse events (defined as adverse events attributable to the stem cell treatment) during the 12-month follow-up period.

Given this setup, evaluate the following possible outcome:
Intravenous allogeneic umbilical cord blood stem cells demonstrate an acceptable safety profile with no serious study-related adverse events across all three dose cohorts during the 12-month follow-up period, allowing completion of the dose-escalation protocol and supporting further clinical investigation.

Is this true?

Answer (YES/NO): NO